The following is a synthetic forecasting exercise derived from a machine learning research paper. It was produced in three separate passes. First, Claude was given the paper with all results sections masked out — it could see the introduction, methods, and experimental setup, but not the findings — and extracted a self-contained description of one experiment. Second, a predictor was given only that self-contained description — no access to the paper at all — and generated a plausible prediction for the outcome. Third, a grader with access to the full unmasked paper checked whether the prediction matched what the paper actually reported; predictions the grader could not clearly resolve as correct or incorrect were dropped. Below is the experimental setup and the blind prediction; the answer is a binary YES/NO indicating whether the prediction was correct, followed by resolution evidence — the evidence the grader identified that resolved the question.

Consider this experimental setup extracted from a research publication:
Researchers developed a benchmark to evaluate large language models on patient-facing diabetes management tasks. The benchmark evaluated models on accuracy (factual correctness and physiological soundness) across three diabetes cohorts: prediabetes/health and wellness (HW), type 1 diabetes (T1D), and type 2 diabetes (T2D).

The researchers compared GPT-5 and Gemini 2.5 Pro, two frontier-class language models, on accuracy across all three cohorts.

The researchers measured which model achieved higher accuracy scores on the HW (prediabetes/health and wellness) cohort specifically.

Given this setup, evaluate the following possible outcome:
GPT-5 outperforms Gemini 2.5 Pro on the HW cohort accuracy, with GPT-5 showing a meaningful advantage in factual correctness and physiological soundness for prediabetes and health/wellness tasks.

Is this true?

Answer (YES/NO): YES